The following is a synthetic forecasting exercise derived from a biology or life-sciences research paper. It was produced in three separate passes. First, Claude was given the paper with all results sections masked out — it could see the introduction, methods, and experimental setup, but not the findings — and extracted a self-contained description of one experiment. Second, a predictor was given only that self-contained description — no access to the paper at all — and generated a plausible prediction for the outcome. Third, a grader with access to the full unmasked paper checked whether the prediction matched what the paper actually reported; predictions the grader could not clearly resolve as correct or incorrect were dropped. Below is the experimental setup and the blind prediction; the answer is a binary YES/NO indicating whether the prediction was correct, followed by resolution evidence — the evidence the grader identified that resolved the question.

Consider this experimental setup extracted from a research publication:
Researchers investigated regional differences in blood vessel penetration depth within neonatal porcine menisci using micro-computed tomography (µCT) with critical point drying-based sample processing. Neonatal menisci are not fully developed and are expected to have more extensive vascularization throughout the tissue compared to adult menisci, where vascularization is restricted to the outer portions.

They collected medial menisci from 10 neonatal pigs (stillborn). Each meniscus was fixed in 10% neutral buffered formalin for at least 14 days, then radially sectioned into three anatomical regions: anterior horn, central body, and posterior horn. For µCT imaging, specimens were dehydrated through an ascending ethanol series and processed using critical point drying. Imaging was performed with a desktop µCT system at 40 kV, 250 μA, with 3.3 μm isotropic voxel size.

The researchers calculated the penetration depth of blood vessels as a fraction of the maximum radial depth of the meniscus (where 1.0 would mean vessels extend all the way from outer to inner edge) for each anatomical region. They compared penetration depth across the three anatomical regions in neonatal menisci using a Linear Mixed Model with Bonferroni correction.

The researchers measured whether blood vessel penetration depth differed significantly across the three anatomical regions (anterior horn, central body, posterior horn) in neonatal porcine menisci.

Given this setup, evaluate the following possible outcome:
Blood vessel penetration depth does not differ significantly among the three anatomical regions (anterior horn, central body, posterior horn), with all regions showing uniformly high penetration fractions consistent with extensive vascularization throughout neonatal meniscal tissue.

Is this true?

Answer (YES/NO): YES